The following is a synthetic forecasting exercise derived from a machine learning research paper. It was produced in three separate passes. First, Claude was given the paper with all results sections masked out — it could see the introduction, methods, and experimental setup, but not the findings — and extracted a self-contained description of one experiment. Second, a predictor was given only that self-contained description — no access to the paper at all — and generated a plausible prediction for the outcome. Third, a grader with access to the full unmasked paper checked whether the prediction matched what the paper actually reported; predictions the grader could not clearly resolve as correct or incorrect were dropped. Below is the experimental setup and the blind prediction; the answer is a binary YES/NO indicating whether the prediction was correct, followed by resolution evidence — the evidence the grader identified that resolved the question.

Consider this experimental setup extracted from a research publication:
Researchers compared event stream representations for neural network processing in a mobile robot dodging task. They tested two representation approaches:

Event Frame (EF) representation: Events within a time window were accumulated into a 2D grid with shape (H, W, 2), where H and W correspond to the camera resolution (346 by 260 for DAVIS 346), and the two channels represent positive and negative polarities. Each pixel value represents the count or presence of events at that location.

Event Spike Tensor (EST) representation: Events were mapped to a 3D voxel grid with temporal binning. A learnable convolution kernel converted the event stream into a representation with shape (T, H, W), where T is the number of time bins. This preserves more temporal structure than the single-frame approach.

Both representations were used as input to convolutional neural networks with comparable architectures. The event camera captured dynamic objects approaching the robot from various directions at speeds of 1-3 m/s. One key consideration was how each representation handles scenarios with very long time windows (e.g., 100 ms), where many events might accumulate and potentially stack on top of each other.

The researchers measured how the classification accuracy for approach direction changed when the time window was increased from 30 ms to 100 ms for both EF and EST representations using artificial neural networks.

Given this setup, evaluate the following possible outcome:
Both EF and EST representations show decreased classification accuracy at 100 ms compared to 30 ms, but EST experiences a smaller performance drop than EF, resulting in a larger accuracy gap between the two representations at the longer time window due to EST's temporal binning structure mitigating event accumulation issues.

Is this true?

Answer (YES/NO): NO